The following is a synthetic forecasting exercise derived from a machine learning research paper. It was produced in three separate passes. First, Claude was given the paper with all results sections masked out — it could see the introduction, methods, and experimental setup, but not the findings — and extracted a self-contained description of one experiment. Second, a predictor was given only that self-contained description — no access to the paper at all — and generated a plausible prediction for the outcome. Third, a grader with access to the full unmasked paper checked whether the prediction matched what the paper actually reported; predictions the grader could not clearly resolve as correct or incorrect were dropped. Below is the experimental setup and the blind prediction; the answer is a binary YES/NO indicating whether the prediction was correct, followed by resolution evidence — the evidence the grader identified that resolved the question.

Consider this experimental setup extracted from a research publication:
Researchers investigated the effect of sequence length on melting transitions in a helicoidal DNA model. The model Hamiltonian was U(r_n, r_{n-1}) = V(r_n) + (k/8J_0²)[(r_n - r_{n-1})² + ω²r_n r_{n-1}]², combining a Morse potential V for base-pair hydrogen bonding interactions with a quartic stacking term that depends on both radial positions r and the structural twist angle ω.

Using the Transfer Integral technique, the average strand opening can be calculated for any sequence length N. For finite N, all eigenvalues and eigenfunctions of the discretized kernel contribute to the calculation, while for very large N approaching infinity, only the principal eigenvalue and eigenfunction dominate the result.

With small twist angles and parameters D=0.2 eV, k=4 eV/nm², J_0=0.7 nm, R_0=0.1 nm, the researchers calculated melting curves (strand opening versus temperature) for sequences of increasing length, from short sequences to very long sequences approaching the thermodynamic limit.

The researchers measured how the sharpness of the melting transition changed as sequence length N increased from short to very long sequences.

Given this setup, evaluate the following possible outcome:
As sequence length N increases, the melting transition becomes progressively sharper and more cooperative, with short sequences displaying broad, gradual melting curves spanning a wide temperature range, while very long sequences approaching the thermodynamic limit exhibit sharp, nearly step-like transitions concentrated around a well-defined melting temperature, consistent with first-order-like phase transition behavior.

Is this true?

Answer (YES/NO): YES